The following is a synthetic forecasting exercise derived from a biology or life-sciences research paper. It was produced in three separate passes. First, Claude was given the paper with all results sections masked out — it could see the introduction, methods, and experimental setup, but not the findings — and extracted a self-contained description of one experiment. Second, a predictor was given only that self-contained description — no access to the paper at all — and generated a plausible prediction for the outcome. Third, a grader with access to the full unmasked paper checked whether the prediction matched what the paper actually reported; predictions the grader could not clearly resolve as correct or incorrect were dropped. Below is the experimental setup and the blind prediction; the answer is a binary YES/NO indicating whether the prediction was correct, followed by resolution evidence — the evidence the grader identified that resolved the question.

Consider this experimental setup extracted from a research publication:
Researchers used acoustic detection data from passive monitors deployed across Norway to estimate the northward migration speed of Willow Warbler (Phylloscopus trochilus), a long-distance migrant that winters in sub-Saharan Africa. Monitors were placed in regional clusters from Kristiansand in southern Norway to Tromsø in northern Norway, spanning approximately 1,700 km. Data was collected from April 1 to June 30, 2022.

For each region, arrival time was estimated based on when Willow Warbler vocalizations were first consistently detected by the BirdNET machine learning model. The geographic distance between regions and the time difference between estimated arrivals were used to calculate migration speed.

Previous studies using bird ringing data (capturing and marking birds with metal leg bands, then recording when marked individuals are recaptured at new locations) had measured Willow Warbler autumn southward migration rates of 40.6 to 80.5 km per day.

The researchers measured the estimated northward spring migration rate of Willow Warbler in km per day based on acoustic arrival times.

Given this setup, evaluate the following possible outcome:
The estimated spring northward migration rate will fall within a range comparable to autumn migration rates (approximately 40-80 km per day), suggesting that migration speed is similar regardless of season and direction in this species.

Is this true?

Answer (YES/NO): YES